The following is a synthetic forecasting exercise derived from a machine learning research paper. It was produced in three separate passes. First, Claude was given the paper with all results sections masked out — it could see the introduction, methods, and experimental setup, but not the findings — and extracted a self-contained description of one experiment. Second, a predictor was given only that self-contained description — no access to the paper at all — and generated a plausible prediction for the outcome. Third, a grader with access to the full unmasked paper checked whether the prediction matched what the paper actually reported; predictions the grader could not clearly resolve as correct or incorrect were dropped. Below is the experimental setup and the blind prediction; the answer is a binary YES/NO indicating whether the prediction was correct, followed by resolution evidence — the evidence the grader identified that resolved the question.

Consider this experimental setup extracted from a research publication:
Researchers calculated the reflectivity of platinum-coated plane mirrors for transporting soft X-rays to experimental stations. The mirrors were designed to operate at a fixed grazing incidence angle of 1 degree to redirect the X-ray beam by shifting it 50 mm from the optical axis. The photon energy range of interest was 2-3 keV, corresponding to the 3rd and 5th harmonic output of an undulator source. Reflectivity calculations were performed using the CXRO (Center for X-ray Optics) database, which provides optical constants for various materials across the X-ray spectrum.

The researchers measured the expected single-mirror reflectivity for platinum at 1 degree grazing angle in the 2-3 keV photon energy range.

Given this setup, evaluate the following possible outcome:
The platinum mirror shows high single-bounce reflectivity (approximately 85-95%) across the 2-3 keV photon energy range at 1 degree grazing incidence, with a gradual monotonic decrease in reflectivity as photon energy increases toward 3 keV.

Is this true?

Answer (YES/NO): NO